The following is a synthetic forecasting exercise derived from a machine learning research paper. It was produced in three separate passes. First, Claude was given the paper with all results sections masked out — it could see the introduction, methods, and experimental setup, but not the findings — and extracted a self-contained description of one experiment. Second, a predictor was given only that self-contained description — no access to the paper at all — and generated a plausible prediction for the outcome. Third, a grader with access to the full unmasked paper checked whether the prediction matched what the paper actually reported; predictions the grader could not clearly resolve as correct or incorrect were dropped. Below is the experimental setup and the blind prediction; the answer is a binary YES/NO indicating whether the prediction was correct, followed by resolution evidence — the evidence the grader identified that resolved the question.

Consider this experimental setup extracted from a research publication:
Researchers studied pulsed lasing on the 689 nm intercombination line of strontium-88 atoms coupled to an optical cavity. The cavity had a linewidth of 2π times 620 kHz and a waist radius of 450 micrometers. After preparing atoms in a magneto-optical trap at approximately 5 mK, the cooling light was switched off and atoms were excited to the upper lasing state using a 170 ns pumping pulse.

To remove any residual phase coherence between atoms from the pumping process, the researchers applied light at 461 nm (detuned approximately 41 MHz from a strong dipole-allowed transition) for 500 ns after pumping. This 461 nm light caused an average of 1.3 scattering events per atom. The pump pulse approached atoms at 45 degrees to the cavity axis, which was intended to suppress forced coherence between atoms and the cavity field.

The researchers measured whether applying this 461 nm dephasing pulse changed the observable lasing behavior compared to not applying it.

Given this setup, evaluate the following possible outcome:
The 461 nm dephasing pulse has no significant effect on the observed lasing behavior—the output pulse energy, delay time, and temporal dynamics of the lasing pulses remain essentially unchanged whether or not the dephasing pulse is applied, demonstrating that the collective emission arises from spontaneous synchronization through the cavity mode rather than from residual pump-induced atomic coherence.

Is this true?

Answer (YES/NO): YES